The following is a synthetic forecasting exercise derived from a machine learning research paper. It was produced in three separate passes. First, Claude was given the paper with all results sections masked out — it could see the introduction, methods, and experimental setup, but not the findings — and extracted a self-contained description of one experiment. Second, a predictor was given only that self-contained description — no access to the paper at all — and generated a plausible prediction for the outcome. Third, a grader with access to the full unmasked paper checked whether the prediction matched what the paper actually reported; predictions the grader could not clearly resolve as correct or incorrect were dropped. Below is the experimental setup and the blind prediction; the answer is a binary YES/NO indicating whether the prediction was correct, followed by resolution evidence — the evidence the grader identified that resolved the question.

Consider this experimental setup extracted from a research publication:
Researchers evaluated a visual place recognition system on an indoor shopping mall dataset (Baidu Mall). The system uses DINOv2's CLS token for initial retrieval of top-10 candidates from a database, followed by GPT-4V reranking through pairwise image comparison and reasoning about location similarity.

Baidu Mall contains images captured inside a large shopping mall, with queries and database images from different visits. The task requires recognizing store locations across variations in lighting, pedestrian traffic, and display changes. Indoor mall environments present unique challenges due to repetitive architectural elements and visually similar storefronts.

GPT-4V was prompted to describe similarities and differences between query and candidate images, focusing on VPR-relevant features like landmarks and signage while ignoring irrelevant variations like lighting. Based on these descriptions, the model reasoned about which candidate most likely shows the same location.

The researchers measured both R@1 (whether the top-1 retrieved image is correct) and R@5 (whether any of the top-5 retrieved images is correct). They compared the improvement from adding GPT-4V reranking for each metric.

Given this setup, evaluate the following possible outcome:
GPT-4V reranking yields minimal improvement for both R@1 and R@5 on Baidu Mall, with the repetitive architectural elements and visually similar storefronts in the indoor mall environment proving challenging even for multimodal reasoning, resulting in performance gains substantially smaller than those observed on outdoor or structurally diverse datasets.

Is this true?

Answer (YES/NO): NO